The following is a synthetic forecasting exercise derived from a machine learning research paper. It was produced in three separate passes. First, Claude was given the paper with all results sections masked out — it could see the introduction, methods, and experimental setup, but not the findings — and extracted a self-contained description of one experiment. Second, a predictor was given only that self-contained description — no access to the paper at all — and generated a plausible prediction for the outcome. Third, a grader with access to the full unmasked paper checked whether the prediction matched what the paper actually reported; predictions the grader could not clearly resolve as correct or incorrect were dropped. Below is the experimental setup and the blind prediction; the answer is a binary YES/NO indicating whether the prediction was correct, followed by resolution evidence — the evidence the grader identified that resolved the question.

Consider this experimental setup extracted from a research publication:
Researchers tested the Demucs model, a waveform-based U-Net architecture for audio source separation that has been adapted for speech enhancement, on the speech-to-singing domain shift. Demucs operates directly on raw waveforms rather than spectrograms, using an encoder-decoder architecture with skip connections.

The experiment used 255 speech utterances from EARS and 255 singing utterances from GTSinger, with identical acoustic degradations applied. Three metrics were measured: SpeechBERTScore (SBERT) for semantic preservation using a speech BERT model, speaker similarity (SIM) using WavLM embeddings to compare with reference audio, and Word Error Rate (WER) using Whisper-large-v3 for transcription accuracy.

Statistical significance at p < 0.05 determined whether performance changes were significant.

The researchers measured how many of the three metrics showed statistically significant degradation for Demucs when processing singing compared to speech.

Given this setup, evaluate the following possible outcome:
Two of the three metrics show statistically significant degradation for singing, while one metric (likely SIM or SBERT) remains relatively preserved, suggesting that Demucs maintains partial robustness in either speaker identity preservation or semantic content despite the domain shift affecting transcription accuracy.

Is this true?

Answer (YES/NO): NO